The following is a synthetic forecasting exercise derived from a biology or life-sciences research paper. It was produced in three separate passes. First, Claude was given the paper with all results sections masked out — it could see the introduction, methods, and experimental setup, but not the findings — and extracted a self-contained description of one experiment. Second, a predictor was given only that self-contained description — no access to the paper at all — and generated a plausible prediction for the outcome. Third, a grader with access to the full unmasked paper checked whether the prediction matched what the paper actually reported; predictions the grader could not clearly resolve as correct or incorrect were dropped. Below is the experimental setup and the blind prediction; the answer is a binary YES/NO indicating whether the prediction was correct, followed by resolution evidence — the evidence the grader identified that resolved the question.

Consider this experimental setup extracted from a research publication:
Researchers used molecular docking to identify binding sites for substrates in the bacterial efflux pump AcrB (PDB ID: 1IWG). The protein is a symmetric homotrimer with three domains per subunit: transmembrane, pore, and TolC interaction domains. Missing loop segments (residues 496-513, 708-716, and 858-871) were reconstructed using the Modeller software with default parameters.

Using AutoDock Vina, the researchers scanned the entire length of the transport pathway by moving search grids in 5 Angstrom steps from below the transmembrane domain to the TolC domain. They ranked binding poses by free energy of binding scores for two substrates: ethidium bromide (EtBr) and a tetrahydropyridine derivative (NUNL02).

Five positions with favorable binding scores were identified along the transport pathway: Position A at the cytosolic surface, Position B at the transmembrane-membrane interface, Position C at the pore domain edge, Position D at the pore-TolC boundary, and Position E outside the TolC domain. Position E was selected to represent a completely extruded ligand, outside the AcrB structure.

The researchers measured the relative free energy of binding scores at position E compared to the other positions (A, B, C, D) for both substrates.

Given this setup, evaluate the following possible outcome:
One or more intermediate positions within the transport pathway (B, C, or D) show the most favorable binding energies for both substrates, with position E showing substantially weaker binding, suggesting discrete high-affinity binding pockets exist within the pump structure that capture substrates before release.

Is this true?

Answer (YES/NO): YES